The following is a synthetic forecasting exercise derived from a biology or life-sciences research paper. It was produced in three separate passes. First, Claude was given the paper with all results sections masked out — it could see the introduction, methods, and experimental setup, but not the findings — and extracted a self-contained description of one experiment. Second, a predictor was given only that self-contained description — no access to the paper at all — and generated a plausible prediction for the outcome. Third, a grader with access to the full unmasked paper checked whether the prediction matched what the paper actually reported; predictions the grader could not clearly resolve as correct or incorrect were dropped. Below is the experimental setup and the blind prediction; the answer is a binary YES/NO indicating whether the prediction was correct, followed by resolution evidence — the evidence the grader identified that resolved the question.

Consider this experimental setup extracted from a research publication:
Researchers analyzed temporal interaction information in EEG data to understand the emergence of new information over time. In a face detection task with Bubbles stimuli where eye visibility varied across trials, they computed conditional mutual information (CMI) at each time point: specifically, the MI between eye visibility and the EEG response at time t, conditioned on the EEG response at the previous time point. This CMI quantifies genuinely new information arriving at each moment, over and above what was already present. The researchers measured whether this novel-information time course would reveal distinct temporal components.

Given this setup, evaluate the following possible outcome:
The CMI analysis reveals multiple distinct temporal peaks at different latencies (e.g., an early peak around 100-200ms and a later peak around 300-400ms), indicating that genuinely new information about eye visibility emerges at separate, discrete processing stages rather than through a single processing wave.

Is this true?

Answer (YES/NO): NO